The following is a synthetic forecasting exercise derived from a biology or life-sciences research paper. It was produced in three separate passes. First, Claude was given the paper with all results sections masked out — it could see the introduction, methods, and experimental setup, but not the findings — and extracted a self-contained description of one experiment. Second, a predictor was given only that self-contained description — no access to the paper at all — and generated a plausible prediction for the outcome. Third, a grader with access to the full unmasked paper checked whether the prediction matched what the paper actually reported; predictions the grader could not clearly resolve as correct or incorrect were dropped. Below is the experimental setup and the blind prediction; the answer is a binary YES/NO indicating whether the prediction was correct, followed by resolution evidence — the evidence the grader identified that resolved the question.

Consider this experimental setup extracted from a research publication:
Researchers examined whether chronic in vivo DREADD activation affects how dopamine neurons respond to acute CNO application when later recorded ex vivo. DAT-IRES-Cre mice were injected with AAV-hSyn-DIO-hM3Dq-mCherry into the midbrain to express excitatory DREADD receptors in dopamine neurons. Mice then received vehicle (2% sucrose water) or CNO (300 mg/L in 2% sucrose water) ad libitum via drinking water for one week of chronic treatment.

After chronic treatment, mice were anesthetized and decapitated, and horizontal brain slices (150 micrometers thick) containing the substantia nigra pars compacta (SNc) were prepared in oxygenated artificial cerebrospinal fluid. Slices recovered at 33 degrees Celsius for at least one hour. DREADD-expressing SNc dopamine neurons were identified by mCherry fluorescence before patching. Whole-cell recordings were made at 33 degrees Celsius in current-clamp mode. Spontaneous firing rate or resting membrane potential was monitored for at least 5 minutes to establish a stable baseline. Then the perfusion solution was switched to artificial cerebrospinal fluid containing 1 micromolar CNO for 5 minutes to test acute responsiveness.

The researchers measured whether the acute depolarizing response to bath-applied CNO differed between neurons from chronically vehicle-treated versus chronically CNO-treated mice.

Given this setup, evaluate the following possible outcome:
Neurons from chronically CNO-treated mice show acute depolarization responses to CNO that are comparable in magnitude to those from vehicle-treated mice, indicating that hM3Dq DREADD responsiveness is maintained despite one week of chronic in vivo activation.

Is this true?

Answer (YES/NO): NO